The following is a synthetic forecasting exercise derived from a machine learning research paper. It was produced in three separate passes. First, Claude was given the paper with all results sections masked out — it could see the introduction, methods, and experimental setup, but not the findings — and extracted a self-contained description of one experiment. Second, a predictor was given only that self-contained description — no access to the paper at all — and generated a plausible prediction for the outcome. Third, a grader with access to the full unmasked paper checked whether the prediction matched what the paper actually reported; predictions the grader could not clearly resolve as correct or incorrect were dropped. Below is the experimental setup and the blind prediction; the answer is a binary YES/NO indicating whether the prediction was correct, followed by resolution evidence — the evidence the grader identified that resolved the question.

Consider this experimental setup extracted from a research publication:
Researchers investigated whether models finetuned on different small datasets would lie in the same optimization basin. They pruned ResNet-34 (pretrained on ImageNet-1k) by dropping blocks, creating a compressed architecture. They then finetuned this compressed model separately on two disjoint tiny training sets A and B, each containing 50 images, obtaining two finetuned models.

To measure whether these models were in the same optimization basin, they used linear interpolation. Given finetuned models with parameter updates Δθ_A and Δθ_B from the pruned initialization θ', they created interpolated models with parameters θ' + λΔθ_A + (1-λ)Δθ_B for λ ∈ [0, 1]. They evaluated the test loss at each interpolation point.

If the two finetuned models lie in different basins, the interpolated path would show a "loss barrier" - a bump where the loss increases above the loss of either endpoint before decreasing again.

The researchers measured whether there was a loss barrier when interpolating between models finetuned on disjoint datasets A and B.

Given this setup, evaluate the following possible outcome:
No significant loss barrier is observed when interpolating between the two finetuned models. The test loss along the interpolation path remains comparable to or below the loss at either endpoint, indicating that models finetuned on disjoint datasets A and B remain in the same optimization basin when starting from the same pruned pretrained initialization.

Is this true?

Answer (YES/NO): YES